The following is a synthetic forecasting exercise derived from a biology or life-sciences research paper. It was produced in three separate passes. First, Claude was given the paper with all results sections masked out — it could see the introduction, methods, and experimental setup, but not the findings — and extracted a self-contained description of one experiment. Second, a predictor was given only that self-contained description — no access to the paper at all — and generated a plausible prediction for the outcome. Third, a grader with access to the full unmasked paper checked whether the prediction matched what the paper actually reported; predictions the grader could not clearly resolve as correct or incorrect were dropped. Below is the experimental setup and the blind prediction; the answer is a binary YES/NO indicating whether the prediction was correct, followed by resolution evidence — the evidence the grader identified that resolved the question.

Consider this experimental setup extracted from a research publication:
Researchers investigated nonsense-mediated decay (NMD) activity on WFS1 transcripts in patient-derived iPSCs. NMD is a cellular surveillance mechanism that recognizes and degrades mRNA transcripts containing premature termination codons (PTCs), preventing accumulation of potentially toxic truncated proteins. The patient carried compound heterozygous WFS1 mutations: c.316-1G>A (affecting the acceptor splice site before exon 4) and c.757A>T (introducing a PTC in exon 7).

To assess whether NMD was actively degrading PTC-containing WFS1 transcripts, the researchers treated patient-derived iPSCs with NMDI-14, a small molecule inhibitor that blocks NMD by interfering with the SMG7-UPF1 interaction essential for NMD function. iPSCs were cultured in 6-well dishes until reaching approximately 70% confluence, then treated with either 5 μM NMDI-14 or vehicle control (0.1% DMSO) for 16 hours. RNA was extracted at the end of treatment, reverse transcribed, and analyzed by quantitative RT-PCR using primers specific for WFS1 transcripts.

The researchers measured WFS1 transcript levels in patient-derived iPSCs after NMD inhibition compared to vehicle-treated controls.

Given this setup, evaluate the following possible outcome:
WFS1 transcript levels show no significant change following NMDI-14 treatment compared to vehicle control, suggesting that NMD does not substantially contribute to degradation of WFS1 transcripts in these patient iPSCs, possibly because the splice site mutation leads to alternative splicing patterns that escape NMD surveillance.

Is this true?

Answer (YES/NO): NO